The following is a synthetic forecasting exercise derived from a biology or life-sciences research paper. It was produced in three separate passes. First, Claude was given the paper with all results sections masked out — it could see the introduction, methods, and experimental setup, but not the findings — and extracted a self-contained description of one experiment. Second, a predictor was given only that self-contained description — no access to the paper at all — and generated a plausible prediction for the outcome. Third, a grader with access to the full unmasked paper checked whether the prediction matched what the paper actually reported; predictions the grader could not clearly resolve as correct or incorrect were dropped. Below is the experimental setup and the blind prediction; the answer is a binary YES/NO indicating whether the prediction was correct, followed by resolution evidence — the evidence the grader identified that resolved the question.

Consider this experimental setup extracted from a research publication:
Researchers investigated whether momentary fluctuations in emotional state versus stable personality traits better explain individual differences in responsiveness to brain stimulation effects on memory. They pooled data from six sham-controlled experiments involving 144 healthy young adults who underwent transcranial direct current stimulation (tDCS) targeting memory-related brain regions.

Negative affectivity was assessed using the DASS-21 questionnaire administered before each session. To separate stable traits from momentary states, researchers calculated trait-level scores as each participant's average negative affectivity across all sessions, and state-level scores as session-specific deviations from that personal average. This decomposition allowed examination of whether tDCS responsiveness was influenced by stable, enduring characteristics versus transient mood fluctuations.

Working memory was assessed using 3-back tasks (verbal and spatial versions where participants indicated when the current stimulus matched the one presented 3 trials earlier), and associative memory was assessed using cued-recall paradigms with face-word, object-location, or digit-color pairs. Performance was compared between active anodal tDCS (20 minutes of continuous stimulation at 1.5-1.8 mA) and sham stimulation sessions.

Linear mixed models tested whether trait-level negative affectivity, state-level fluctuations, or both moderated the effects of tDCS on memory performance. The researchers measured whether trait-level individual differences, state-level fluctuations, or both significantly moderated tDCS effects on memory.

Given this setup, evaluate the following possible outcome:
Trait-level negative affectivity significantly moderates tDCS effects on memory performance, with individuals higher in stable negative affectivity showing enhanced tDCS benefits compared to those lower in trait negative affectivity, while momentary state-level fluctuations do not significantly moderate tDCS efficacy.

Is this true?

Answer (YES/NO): NO